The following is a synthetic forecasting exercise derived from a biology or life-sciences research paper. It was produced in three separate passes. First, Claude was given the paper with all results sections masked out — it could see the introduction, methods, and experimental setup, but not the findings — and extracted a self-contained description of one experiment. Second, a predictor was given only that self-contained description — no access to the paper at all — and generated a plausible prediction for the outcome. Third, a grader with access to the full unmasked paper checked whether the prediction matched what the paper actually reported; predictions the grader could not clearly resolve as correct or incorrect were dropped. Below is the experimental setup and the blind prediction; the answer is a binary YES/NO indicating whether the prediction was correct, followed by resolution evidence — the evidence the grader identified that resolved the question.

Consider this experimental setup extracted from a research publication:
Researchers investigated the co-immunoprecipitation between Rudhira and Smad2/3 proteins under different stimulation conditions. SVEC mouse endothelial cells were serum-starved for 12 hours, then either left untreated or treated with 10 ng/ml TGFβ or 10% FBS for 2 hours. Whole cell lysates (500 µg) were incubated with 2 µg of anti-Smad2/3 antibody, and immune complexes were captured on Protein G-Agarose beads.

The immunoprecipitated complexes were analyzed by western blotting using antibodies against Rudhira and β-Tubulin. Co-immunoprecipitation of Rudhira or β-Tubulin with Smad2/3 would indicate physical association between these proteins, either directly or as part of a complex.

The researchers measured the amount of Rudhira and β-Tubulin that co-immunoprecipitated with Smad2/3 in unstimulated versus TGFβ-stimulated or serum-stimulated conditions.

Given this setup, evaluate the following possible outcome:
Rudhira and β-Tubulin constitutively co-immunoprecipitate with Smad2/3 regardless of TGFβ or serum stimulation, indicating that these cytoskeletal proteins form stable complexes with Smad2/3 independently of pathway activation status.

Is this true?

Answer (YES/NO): NO